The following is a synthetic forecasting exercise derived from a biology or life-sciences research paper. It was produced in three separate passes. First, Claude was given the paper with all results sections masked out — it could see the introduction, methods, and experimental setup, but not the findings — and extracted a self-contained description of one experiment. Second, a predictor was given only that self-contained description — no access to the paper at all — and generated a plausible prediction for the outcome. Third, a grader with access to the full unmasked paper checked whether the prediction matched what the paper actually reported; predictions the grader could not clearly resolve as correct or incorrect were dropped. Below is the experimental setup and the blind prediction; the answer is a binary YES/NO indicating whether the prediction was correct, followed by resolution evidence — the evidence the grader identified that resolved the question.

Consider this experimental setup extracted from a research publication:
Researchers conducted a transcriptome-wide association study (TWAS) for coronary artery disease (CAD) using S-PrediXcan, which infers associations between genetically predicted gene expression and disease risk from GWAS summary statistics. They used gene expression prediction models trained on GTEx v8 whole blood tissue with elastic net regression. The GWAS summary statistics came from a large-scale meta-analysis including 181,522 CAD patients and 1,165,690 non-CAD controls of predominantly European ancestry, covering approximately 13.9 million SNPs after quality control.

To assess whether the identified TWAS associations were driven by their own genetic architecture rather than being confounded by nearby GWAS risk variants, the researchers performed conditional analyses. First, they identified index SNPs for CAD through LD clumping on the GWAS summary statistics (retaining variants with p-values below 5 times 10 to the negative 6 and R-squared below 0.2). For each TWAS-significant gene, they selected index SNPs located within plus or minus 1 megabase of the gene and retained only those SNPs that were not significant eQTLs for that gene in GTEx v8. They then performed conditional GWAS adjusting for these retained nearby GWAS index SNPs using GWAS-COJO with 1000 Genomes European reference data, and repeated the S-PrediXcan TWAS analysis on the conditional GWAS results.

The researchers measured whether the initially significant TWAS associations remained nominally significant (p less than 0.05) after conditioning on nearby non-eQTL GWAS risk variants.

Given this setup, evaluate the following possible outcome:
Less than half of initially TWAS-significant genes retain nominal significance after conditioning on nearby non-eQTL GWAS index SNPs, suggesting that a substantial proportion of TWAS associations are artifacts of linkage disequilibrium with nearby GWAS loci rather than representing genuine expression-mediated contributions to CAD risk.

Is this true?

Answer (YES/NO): NO